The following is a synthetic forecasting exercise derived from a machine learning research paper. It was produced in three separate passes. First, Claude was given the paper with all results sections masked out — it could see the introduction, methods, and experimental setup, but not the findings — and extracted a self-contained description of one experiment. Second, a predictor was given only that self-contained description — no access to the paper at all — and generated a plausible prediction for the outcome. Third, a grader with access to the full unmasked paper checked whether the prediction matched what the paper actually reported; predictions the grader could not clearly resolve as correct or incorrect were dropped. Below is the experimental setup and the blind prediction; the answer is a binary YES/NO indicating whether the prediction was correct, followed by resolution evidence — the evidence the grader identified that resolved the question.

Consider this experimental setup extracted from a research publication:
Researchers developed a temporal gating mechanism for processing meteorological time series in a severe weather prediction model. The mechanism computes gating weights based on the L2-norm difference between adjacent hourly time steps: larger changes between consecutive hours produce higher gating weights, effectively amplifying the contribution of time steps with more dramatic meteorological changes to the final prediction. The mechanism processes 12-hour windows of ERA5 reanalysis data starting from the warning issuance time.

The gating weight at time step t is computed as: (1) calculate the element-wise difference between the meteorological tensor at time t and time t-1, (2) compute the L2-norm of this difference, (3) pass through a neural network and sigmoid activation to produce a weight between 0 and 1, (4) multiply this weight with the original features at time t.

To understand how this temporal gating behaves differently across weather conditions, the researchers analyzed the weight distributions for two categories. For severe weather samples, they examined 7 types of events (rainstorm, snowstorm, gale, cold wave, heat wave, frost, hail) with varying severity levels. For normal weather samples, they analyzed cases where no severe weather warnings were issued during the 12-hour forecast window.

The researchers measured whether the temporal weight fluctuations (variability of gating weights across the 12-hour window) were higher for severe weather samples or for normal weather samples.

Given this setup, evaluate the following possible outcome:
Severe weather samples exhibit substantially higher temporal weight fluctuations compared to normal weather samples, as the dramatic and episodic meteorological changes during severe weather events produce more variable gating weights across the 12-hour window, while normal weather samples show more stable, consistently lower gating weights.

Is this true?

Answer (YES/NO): YES